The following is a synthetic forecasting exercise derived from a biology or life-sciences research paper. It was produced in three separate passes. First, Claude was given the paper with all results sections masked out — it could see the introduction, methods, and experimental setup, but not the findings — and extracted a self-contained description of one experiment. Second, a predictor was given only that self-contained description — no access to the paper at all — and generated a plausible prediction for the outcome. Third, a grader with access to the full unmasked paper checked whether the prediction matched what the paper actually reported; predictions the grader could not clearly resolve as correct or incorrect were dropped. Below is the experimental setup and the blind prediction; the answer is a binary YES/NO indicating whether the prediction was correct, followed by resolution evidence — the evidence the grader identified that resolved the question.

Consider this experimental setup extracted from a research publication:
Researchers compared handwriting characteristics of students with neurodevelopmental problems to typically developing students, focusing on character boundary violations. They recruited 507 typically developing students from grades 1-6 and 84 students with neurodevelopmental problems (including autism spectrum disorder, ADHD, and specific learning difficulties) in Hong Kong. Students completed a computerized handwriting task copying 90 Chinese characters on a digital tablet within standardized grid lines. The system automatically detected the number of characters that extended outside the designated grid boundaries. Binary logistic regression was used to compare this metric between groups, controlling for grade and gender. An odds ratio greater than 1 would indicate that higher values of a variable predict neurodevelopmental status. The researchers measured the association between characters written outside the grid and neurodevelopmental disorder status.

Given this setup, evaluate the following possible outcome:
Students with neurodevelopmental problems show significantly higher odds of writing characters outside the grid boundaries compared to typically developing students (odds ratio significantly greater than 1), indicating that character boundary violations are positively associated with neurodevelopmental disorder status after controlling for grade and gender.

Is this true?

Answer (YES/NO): YES